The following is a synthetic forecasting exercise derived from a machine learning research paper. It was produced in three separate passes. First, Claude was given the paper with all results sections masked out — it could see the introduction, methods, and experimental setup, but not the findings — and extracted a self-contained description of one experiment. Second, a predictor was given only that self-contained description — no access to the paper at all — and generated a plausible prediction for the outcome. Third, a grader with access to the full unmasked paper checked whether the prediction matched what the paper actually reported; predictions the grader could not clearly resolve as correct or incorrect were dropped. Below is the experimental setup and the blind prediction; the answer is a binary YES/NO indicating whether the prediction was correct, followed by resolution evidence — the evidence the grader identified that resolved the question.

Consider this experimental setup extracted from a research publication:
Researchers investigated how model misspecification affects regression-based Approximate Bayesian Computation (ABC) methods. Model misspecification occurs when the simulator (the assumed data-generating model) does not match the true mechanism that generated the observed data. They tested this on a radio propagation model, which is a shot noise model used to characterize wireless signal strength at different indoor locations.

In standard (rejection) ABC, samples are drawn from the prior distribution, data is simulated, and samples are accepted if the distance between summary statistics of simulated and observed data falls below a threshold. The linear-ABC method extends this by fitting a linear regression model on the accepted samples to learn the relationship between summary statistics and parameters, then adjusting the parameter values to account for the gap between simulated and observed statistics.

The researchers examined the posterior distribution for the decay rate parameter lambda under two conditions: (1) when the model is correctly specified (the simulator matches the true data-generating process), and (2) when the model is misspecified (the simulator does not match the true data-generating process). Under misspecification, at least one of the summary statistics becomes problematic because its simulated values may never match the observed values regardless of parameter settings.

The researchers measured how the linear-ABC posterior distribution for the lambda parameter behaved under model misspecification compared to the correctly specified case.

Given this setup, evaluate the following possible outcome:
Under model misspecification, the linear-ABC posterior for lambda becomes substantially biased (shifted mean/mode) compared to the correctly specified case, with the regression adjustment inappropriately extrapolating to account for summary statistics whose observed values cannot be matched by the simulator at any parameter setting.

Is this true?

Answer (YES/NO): YES